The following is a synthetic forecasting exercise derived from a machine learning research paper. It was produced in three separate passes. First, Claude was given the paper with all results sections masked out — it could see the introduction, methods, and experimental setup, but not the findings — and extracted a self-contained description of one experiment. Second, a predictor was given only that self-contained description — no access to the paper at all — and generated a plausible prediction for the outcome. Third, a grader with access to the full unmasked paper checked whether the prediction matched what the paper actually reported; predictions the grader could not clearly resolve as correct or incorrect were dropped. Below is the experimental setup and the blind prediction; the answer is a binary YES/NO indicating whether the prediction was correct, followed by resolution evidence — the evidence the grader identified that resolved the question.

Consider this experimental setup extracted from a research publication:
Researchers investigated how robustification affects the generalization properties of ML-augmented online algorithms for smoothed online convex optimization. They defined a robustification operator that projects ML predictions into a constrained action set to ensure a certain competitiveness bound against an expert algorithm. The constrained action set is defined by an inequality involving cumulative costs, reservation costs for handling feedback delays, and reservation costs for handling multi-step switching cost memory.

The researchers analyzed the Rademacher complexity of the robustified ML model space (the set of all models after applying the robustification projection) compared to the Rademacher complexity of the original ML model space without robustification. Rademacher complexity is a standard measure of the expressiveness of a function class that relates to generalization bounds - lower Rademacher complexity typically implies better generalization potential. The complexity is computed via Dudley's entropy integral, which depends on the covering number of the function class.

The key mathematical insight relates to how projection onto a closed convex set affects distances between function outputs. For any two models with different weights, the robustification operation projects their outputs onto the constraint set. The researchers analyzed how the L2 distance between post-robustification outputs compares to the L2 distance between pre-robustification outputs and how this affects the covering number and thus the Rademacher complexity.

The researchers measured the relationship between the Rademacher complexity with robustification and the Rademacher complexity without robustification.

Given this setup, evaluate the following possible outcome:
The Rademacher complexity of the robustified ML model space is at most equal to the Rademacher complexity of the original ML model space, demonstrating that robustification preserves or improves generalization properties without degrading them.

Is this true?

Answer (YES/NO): YES